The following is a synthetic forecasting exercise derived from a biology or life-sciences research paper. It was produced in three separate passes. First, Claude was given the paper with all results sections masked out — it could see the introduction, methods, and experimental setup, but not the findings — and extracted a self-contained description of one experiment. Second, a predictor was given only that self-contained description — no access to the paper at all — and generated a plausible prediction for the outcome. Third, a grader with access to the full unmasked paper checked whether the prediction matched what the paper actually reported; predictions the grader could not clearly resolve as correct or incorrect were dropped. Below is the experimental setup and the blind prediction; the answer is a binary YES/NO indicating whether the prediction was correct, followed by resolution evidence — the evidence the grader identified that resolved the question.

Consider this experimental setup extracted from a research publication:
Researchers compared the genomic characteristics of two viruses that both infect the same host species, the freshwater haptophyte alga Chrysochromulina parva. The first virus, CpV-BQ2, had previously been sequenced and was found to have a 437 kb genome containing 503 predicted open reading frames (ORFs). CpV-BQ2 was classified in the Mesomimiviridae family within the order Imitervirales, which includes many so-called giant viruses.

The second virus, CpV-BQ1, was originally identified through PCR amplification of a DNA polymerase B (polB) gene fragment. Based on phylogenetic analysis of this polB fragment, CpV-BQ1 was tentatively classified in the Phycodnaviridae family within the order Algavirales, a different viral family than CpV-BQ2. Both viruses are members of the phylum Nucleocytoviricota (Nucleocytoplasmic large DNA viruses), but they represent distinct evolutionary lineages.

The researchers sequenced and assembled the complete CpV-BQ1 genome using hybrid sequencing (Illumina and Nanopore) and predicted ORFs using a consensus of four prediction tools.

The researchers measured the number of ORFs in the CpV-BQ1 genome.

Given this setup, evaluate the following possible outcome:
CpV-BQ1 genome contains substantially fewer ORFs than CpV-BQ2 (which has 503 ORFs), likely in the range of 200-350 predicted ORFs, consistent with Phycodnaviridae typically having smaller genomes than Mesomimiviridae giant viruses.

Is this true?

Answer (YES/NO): NO